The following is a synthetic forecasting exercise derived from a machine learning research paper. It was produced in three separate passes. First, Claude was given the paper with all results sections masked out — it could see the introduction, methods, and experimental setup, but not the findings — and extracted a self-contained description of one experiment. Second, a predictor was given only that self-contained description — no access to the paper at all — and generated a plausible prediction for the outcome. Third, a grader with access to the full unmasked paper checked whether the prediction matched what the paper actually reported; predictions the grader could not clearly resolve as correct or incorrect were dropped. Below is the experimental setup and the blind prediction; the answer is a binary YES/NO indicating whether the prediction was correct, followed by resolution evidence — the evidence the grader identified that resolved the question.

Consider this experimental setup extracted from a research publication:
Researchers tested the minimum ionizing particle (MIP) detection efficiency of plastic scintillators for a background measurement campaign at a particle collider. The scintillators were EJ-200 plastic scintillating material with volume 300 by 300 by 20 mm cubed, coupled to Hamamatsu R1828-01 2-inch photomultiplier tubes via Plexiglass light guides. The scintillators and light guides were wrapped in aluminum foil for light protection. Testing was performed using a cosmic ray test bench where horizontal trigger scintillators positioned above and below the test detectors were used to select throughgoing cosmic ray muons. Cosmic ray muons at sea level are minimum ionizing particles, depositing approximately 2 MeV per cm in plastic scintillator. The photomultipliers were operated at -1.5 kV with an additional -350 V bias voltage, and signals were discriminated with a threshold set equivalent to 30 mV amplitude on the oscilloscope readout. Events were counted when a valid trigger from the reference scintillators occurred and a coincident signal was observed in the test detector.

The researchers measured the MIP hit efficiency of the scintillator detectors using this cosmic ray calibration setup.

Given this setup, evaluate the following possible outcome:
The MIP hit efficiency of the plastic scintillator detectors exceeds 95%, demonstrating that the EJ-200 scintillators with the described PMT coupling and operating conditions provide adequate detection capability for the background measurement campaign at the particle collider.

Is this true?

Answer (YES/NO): YES